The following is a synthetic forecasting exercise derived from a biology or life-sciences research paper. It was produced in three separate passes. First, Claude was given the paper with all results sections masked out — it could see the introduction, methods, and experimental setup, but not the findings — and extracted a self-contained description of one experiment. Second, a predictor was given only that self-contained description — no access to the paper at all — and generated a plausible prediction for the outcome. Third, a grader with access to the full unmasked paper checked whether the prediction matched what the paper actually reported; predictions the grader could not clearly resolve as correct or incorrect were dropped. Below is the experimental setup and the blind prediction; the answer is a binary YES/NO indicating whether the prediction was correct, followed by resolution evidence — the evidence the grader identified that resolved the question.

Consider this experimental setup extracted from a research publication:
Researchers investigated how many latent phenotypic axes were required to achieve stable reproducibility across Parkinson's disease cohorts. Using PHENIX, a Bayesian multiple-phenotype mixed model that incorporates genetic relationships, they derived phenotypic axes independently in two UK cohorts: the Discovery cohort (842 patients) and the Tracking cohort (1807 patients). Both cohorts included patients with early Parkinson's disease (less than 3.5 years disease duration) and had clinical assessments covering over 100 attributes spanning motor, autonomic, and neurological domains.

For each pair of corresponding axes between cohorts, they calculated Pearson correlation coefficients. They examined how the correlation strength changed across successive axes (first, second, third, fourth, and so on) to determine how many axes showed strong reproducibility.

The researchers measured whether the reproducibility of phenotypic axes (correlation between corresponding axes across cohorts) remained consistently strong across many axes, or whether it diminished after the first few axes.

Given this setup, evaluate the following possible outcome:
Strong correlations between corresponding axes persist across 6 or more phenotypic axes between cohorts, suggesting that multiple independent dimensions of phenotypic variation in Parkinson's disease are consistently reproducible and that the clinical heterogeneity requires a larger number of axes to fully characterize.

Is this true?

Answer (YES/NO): NO